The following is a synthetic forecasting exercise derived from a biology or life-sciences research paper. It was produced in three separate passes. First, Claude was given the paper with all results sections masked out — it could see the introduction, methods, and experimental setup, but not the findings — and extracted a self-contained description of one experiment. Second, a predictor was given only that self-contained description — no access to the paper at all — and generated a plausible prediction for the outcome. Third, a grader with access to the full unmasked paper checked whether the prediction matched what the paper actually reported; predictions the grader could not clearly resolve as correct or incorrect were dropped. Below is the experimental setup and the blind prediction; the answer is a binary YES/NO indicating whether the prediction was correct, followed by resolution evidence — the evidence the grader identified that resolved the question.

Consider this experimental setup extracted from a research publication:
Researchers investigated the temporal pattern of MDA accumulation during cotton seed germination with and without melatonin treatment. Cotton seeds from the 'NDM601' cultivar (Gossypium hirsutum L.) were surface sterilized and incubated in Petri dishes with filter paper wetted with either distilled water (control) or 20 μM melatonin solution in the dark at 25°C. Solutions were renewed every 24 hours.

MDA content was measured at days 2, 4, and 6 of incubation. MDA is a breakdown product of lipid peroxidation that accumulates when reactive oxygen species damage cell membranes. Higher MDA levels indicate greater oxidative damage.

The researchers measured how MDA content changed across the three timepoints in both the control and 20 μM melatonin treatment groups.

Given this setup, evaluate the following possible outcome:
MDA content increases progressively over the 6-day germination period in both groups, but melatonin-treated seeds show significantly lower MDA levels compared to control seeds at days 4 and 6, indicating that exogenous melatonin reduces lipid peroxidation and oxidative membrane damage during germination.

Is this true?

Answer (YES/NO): NO